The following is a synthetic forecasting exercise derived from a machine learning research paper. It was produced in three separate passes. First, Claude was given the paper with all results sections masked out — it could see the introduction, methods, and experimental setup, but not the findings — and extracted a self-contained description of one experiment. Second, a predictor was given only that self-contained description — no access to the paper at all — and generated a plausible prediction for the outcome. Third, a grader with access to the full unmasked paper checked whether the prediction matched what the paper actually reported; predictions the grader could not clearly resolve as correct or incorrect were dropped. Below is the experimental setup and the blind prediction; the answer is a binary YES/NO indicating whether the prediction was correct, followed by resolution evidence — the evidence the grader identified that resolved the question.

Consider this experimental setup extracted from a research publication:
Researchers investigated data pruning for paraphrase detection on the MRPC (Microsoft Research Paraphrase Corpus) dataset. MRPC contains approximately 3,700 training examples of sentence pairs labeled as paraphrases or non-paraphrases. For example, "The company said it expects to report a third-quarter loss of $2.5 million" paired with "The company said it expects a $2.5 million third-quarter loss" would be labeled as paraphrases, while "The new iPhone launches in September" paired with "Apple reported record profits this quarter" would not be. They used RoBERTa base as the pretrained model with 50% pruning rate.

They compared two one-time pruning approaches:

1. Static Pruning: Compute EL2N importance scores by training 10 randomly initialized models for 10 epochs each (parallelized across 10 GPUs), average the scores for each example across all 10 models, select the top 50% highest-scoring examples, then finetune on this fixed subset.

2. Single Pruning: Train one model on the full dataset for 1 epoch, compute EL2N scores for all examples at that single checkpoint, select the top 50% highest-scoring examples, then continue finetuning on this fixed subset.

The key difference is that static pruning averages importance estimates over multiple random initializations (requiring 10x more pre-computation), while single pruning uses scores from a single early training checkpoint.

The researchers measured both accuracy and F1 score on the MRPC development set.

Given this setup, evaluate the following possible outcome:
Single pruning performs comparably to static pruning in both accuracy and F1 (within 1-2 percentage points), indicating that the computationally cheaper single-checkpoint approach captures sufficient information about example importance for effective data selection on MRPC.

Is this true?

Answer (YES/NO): YES